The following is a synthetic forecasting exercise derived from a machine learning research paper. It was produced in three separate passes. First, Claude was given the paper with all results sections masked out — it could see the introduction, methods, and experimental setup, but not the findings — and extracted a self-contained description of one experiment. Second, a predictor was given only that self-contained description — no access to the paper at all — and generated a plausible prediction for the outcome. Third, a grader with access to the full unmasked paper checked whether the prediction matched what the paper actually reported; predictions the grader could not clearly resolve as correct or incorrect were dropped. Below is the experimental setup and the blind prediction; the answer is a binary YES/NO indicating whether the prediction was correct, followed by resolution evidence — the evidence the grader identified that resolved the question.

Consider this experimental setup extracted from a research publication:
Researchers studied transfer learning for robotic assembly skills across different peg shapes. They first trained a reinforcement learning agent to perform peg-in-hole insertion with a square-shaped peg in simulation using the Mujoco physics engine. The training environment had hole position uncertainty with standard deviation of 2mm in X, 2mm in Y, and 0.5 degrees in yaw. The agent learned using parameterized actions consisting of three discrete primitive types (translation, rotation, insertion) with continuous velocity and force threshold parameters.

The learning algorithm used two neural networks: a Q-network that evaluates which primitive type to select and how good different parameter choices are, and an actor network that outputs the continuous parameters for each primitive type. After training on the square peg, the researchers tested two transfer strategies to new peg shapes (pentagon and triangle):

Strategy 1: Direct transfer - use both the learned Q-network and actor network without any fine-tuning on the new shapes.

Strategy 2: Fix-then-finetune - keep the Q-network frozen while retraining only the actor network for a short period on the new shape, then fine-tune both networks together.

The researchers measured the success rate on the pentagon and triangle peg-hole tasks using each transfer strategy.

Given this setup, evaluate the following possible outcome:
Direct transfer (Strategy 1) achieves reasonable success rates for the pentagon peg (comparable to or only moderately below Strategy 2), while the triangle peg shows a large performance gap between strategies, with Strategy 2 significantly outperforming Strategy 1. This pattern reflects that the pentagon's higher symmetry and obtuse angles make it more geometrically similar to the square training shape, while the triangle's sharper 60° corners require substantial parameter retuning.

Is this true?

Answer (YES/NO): NO